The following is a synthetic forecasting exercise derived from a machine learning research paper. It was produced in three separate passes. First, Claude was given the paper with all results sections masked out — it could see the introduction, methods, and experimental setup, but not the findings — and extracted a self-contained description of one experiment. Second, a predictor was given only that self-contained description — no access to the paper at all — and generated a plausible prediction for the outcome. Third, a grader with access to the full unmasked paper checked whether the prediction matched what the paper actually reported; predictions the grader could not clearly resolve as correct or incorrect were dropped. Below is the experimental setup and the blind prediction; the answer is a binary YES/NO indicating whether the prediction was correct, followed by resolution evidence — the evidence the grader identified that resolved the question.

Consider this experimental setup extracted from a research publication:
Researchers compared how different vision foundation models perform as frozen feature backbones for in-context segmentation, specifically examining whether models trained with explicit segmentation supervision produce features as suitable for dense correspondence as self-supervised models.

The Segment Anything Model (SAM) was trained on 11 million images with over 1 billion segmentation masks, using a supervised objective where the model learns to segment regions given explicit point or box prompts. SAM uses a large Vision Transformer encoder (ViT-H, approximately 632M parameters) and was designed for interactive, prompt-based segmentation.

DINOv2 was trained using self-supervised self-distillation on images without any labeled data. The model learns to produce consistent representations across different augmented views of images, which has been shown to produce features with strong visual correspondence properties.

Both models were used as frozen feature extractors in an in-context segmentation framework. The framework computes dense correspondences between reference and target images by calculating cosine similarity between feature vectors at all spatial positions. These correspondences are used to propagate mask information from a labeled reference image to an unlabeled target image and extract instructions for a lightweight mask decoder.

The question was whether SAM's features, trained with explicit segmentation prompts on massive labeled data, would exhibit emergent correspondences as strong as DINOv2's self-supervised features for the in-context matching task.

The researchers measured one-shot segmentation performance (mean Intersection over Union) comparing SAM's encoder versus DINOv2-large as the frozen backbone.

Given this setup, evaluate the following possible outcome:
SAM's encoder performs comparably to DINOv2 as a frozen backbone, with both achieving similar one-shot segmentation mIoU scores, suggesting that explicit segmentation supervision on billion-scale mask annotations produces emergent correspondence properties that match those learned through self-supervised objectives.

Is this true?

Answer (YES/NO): NO